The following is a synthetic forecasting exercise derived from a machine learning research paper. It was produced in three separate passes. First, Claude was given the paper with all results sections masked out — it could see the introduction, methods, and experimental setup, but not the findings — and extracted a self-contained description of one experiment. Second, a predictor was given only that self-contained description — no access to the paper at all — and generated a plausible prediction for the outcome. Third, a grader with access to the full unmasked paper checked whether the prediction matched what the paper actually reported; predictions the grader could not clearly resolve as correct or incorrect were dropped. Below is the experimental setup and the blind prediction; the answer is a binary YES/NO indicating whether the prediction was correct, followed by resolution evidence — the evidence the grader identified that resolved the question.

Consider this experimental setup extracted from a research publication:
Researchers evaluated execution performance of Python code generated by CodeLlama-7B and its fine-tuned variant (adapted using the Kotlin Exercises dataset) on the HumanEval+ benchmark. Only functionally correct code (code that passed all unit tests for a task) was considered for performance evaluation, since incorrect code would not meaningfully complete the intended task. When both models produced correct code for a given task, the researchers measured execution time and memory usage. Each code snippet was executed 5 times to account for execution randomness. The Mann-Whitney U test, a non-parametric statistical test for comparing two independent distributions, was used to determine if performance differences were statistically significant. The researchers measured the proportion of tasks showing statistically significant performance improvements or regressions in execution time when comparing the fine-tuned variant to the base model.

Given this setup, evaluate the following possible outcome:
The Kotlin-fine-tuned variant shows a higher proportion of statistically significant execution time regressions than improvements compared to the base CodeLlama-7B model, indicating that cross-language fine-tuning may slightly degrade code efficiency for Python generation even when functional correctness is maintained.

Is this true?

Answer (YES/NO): NO